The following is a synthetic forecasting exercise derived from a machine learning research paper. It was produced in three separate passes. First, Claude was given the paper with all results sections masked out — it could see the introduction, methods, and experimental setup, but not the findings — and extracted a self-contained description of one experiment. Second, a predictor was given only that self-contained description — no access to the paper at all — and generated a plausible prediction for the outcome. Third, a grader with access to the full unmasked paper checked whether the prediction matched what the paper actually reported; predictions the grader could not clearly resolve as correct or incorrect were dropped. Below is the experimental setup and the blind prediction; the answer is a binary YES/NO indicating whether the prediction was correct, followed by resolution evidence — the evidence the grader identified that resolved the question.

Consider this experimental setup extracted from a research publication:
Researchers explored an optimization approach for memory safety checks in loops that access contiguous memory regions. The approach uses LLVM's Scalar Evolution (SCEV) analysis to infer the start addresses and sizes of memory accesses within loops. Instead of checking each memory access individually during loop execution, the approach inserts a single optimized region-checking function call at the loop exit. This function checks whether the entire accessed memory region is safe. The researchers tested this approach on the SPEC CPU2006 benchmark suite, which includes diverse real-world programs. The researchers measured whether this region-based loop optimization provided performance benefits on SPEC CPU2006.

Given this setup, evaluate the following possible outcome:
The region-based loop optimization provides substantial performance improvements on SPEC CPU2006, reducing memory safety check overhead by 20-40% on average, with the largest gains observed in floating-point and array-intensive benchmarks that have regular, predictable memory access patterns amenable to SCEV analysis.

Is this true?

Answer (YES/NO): NO